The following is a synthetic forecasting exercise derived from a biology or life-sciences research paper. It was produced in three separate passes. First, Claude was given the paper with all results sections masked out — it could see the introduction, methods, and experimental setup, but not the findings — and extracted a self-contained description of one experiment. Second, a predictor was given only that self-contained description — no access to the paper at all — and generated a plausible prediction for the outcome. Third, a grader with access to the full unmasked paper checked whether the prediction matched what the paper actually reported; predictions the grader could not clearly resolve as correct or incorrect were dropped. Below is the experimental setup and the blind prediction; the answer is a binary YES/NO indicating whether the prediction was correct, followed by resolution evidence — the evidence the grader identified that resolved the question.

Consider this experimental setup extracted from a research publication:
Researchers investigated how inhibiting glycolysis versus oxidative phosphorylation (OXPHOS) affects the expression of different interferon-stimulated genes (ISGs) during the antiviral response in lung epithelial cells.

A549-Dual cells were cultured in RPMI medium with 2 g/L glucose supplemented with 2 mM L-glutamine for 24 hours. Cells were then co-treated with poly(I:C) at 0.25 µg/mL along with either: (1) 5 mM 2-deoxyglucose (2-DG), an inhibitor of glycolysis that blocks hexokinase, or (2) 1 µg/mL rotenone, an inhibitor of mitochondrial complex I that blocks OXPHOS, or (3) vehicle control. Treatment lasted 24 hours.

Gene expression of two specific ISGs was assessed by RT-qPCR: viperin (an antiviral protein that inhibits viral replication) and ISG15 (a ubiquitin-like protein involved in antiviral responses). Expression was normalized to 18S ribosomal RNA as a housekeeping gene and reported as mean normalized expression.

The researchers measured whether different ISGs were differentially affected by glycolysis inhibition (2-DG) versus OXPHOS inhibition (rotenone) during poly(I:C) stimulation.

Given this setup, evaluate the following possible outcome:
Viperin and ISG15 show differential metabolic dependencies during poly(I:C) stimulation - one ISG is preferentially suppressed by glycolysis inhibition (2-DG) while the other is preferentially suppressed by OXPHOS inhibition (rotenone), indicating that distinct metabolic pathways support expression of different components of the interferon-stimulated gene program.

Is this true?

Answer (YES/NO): YES